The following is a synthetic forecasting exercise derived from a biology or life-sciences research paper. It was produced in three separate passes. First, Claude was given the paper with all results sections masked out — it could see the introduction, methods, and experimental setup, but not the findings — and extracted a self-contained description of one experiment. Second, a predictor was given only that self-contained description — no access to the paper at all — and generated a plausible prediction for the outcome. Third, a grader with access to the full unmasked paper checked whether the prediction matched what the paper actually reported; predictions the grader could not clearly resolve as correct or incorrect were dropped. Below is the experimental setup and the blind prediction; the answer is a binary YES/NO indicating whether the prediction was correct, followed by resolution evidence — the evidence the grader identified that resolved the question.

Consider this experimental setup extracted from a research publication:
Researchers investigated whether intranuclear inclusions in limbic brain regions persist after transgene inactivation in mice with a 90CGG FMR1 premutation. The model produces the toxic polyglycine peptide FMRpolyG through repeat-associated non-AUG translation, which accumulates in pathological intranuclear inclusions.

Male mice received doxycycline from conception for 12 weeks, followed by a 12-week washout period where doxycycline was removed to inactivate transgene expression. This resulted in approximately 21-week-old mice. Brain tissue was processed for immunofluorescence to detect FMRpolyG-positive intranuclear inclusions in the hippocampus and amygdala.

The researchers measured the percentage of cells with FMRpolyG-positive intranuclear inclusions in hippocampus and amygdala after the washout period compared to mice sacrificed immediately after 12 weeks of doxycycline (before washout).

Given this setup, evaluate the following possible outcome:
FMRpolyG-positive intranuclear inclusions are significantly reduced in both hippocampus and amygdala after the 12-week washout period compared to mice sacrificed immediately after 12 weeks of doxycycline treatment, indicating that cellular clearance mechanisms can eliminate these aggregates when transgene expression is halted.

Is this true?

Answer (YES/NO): YES